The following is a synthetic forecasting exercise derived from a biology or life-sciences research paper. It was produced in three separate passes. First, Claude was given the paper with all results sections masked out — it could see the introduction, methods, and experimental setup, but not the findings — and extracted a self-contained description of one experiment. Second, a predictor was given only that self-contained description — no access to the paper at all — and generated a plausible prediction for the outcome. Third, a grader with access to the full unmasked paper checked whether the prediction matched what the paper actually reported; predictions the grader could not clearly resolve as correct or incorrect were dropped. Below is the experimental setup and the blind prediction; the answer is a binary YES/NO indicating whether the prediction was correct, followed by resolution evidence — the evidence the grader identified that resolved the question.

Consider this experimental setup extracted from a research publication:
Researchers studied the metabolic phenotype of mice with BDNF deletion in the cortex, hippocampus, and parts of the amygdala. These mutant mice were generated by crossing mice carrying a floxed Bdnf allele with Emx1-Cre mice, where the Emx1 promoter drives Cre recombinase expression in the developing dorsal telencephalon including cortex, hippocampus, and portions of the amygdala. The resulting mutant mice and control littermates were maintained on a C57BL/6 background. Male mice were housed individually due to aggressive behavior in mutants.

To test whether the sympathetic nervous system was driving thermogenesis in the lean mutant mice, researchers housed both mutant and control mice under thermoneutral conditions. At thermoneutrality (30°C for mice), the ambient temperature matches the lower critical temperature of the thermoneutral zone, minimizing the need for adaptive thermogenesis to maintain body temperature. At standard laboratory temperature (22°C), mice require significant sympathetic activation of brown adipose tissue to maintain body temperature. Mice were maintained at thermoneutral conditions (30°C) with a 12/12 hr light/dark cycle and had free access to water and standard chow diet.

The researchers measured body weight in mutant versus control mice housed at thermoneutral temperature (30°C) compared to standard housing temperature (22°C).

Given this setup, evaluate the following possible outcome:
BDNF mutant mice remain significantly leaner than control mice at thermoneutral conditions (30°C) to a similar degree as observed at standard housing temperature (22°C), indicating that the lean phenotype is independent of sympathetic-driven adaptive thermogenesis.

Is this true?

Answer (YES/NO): NO